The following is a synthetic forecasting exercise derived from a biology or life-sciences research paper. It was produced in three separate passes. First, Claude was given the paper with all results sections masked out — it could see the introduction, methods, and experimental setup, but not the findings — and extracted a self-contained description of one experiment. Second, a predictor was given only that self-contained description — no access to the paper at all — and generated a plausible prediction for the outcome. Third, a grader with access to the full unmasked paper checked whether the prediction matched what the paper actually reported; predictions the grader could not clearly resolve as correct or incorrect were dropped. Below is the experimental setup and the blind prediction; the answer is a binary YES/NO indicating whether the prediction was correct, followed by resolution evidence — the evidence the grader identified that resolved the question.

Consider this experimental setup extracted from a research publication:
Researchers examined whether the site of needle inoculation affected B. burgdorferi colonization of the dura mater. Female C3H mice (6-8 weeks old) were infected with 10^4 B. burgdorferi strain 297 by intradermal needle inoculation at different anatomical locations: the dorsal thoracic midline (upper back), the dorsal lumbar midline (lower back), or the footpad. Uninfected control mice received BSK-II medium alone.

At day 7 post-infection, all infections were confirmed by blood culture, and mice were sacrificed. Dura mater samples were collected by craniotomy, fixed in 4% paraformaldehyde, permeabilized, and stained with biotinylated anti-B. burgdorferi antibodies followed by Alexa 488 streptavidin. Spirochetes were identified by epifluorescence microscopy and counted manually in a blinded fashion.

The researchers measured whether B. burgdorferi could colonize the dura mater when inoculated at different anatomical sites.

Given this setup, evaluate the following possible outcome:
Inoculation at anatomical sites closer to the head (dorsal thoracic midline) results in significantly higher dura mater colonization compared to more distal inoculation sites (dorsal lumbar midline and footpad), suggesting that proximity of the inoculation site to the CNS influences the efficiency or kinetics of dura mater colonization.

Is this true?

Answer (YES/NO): YES